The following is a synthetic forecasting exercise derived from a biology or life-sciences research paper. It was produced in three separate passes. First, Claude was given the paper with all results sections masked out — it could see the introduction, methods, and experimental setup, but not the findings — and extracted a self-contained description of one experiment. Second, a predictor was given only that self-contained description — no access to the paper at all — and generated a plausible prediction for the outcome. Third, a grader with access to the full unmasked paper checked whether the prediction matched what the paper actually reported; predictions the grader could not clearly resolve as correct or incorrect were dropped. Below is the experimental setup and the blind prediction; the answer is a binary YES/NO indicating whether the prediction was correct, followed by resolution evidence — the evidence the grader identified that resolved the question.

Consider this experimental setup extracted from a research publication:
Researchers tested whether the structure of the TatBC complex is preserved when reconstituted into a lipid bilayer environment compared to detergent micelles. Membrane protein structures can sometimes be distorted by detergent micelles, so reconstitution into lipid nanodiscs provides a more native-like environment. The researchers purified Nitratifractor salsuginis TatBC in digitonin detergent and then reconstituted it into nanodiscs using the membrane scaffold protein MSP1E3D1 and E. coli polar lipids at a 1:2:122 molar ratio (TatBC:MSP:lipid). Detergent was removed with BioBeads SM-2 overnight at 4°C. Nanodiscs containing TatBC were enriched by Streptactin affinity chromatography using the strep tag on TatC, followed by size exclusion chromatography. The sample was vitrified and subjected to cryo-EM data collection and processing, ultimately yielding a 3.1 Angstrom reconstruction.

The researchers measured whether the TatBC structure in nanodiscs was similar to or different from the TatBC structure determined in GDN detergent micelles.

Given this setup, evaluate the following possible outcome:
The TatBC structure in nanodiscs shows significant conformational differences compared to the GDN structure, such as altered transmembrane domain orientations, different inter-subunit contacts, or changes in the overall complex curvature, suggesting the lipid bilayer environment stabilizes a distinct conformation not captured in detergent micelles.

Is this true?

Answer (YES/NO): NO